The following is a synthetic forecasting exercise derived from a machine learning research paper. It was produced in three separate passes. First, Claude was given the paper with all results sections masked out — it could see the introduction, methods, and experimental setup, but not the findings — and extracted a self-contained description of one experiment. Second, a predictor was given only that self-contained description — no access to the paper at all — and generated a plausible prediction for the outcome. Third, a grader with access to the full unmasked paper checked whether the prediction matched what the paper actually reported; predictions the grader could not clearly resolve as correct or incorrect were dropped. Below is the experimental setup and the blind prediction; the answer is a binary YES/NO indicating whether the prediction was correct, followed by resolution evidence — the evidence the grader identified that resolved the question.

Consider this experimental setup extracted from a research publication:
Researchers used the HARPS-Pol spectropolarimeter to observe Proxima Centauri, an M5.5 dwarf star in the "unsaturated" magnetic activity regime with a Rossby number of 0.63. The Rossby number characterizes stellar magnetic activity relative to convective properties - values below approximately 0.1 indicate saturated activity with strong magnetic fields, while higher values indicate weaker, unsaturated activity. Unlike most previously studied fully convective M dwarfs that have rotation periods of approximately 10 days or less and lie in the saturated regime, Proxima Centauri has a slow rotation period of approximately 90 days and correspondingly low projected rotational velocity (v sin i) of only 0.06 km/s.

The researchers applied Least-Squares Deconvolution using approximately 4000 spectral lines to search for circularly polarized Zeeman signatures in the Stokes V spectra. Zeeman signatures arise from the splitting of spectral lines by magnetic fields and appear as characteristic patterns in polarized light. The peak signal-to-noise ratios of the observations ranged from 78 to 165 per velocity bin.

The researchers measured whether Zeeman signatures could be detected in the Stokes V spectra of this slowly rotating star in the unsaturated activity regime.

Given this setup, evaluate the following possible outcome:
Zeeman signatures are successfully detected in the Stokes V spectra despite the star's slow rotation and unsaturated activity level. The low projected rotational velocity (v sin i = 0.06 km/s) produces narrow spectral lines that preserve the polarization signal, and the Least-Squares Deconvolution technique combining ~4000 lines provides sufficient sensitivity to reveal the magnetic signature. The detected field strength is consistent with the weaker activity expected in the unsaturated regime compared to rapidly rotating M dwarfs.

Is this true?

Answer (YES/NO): NO